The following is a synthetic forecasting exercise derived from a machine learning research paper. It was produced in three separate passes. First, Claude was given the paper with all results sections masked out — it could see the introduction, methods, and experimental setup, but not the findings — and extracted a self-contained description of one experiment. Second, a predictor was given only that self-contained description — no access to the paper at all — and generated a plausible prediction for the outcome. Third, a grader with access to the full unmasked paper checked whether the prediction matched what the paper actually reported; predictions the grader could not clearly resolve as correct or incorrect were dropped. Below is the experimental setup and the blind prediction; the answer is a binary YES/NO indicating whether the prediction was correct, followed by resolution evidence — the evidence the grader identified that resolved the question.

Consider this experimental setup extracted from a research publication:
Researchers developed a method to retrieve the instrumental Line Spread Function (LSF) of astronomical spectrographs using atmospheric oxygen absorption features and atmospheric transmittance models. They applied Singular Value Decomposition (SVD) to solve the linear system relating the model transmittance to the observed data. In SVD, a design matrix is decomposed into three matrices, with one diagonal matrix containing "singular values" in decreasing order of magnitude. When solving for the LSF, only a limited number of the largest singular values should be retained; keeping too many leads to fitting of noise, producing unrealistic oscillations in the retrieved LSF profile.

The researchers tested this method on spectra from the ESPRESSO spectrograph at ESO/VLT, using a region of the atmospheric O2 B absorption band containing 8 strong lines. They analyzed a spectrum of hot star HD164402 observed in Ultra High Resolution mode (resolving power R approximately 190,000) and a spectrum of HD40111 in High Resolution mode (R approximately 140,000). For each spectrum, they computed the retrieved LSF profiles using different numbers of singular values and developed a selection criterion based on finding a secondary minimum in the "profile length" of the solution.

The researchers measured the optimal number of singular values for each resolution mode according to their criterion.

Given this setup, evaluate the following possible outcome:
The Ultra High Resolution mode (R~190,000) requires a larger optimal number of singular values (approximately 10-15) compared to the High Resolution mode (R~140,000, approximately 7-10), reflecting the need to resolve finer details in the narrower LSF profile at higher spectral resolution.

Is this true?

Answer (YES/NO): NO